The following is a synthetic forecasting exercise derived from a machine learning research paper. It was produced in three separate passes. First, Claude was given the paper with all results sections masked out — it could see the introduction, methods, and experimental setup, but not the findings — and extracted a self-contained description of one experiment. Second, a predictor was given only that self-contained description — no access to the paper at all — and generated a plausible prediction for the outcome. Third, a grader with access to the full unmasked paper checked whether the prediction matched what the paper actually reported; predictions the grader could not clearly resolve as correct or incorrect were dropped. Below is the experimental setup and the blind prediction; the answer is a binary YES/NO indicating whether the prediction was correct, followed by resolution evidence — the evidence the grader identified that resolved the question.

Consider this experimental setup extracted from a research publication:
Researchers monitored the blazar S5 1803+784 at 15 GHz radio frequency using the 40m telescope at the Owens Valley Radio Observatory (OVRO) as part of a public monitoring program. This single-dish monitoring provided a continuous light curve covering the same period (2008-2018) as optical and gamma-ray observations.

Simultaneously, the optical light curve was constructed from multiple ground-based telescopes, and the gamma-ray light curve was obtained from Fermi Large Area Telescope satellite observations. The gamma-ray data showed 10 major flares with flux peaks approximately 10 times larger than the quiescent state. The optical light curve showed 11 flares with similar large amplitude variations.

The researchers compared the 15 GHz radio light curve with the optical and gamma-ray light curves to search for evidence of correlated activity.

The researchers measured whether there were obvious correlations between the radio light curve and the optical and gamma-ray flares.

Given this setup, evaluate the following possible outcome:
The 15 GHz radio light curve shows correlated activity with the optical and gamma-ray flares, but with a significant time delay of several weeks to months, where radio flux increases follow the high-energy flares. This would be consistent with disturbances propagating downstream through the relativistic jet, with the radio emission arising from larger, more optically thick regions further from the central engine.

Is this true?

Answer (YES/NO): NO